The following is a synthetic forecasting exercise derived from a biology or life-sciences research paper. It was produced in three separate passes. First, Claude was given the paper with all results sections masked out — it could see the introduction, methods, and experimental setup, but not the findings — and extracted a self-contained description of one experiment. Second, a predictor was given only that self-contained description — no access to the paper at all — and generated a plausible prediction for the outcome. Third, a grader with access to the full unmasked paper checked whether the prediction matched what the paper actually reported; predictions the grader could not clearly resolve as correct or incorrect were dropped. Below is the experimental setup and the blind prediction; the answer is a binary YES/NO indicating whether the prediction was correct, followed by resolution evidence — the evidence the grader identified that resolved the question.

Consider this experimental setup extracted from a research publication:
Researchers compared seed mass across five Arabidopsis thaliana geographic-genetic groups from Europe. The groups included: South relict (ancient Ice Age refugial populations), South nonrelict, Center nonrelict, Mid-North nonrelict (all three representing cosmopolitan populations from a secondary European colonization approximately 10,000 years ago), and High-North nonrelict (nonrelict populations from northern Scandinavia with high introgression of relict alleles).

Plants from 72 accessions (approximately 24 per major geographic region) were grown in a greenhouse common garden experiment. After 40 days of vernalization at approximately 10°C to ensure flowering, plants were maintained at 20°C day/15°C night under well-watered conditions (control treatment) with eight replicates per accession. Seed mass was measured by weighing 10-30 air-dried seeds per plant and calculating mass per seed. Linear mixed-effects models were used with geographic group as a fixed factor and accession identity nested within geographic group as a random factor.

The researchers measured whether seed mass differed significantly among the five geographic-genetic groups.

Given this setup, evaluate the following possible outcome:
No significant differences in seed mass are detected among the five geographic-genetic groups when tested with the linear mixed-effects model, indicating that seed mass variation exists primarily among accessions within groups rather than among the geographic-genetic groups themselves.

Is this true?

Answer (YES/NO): NO